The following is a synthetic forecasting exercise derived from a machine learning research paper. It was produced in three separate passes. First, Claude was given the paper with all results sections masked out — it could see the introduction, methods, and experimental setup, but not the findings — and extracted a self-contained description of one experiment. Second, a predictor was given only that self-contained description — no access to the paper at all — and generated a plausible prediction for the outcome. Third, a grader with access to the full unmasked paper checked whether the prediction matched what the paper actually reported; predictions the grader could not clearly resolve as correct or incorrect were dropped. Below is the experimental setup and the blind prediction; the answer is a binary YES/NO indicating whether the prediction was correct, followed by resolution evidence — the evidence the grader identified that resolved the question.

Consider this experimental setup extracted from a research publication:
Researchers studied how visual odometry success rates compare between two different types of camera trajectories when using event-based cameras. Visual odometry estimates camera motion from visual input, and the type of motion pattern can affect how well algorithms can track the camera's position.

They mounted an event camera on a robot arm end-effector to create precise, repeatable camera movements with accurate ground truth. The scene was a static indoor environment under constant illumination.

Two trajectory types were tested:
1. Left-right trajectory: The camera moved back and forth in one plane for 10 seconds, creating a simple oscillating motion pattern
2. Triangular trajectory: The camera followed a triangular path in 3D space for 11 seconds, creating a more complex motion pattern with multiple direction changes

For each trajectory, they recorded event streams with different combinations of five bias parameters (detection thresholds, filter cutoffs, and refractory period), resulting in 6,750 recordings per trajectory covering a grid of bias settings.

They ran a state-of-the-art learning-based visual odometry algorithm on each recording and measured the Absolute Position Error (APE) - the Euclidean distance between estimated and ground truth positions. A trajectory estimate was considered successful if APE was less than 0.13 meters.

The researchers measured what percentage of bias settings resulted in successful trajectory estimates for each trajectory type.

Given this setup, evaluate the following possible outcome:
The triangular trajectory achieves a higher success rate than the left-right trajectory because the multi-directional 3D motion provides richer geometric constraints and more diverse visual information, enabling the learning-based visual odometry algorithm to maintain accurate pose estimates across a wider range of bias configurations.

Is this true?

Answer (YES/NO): YES